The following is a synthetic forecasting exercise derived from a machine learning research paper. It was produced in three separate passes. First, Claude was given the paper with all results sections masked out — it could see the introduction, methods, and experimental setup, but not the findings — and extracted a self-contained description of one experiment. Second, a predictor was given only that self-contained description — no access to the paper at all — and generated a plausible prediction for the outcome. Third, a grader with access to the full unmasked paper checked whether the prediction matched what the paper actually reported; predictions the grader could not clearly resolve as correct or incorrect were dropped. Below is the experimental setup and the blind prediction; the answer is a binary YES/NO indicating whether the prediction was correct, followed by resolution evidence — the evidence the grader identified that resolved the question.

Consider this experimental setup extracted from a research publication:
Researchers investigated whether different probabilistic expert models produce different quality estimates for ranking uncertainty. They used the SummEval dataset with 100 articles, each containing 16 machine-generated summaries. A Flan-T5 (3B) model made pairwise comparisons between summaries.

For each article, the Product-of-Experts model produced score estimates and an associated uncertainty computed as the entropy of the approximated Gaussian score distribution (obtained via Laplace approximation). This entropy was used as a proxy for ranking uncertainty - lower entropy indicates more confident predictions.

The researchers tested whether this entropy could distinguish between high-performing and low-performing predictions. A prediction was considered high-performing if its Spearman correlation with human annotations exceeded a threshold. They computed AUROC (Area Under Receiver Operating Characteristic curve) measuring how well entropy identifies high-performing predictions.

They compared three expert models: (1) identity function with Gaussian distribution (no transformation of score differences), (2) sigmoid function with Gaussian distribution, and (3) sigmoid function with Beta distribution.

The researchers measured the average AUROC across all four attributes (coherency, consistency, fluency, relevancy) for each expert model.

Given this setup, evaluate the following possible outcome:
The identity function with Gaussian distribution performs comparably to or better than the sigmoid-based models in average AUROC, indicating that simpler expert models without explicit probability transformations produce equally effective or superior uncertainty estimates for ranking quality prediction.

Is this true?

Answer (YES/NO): NO